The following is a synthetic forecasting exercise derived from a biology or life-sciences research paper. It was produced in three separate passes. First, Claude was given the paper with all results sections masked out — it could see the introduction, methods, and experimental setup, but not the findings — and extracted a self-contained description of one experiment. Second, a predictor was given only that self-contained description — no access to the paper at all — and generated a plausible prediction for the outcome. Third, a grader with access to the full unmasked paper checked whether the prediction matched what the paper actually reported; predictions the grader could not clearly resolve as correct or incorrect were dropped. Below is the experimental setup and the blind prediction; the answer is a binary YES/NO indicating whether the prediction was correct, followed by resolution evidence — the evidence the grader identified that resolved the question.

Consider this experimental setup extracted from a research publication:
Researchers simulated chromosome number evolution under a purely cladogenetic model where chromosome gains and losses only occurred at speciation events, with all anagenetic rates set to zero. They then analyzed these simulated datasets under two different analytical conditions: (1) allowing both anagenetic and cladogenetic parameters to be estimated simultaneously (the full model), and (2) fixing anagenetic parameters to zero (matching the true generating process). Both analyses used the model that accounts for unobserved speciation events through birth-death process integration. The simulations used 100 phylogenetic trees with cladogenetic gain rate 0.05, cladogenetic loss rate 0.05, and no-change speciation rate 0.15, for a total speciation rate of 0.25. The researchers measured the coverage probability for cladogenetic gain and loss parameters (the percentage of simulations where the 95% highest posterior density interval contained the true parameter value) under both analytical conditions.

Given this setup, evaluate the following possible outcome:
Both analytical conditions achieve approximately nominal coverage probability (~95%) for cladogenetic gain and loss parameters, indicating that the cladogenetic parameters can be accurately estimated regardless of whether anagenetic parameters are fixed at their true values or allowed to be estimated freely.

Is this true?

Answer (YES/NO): NO